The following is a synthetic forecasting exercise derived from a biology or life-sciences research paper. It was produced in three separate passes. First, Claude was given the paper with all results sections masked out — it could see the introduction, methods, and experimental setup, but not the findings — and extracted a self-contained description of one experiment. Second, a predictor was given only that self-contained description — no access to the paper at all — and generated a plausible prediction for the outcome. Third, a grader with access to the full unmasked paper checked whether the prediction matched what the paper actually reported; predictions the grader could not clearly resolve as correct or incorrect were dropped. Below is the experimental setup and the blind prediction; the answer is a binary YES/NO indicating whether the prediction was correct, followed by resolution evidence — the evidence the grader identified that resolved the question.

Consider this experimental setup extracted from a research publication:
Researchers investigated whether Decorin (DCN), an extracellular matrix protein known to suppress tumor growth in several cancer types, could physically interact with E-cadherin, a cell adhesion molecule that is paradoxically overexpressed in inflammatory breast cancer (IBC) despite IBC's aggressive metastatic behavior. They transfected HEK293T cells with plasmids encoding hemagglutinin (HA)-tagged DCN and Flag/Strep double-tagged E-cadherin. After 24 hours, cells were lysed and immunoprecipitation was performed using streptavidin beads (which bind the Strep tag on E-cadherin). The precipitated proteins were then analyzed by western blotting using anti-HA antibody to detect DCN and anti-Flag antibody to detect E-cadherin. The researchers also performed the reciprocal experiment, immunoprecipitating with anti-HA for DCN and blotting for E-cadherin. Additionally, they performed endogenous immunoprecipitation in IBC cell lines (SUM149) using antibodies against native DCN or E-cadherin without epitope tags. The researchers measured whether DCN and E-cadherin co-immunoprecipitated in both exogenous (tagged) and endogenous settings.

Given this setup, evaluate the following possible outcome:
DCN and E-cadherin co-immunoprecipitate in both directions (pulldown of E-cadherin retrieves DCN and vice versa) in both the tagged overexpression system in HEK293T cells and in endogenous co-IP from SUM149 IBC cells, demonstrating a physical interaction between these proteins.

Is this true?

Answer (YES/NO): NO